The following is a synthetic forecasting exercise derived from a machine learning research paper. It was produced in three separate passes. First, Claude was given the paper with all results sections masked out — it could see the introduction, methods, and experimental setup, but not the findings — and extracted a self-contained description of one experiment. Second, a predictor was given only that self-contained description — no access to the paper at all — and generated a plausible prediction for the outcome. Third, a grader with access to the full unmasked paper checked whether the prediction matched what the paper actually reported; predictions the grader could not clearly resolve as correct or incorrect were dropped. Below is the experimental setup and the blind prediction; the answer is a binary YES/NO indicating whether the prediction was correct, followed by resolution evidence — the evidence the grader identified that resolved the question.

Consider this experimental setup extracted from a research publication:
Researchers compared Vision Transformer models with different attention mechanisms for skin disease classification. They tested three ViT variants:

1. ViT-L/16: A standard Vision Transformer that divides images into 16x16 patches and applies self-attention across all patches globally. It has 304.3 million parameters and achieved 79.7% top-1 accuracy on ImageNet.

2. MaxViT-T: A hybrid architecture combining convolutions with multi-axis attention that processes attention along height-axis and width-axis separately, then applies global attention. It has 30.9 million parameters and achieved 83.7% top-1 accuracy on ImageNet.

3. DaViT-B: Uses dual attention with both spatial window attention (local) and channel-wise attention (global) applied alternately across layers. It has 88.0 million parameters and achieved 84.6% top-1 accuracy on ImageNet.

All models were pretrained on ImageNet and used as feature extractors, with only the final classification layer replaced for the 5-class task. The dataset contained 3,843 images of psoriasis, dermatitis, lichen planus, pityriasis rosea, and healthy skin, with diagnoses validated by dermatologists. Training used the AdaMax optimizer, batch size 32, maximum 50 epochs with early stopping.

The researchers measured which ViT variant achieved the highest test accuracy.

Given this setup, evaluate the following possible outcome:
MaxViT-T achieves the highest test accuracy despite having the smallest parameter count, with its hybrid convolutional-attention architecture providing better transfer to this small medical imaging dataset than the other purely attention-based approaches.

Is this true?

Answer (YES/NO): NO